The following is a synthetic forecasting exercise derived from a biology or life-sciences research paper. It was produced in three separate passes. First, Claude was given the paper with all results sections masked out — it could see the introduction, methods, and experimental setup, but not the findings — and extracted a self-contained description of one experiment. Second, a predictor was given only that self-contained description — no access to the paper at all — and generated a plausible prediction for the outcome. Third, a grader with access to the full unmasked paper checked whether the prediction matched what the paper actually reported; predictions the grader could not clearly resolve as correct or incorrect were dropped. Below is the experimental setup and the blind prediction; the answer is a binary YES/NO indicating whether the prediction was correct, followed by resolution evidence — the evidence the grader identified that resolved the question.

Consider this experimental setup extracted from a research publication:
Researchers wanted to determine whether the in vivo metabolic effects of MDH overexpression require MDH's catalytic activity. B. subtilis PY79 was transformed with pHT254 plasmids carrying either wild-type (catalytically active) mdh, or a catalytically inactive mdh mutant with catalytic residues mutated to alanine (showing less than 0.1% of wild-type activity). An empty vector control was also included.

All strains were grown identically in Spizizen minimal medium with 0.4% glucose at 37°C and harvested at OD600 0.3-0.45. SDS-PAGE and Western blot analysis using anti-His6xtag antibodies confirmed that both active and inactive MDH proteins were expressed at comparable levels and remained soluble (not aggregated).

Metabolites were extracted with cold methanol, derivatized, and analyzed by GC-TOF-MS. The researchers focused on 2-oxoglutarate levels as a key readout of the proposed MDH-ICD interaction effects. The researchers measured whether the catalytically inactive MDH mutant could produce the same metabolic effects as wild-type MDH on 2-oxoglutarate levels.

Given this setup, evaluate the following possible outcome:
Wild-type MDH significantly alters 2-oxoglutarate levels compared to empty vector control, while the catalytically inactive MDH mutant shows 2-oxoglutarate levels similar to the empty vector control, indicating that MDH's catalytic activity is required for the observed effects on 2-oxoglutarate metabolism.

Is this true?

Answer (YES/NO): NO